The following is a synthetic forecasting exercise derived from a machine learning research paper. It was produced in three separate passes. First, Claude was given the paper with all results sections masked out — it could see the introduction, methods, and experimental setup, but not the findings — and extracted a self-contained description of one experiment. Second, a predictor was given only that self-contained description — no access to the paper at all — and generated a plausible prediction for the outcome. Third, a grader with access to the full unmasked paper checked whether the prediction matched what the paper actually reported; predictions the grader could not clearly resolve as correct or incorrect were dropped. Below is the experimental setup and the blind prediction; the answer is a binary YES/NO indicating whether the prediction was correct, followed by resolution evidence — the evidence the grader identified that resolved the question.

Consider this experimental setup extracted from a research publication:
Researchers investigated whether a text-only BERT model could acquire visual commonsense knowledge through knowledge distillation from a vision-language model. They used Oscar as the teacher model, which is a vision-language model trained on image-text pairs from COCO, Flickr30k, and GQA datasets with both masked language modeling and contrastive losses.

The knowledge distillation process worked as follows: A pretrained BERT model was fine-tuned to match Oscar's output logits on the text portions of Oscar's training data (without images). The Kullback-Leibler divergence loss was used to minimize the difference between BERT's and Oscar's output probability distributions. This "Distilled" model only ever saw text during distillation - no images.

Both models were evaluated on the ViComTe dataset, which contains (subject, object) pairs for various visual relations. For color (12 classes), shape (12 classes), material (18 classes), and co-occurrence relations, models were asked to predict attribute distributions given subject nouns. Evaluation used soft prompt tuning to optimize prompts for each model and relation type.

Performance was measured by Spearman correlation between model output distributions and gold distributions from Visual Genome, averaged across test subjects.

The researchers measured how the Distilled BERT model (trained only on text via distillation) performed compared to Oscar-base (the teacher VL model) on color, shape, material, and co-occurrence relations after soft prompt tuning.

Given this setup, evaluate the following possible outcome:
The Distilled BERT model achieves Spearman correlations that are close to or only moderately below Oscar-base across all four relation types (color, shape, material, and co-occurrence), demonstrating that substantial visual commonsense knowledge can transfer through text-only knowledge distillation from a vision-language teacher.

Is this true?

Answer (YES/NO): YES